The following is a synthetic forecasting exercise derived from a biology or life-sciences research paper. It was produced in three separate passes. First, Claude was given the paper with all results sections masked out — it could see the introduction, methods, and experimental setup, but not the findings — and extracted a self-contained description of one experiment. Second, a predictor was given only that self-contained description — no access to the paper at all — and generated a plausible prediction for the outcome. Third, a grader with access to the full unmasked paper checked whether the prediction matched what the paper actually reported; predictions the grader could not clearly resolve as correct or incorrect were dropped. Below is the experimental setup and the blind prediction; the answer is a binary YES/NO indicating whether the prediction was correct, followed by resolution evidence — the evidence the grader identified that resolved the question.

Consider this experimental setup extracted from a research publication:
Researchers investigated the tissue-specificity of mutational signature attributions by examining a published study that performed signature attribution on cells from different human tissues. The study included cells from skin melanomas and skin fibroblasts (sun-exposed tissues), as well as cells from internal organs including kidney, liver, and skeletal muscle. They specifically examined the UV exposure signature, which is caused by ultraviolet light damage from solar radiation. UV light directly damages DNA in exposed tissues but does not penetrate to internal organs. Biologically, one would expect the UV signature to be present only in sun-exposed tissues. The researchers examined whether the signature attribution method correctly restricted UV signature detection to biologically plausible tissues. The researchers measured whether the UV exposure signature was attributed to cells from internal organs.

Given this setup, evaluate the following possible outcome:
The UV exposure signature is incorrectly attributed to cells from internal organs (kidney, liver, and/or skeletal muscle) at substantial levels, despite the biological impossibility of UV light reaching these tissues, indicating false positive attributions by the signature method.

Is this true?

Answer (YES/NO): NO